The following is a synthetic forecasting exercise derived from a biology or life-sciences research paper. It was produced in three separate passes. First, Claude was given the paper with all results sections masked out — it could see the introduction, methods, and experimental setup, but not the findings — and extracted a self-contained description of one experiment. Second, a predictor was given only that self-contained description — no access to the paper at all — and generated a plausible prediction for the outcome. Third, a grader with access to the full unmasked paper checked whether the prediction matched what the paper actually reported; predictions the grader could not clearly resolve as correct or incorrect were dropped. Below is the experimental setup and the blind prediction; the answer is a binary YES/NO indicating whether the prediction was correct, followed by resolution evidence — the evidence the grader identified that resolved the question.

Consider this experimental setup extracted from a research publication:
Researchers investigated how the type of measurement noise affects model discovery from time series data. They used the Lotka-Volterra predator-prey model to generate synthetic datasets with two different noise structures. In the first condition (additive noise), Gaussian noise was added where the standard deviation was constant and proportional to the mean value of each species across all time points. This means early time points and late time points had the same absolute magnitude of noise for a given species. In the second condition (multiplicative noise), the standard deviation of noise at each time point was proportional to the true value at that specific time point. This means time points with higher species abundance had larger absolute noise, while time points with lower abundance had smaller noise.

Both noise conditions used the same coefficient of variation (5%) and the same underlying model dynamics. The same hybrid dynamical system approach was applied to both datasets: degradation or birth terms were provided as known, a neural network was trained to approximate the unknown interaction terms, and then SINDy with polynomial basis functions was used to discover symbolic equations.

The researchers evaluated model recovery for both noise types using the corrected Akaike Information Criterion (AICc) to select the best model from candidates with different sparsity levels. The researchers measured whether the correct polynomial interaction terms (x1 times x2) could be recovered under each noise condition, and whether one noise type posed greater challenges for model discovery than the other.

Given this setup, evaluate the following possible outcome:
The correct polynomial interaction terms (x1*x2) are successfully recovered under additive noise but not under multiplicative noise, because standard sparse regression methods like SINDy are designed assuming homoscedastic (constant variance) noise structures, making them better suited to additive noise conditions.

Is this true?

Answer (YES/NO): NO